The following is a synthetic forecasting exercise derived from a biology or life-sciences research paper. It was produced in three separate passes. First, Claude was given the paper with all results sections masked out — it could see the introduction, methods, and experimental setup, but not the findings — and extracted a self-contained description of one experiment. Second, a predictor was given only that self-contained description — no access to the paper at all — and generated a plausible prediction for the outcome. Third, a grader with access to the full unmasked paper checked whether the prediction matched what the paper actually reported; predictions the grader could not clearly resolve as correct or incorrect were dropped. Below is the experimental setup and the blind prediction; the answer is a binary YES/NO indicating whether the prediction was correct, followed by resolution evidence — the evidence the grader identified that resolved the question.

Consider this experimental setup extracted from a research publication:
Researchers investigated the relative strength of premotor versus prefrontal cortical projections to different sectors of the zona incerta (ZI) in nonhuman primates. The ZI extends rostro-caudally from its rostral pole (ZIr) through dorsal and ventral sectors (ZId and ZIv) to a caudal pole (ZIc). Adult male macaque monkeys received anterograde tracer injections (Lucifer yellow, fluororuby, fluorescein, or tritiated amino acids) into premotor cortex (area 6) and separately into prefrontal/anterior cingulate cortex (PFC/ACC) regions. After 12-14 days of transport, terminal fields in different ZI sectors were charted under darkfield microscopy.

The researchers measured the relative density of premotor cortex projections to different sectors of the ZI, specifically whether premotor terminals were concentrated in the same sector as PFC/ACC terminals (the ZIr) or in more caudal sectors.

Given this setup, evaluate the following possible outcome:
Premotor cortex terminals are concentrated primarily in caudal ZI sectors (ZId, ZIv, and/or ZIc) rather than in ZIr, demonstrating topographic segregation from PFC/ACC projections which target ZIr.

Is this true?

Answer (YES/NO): YES